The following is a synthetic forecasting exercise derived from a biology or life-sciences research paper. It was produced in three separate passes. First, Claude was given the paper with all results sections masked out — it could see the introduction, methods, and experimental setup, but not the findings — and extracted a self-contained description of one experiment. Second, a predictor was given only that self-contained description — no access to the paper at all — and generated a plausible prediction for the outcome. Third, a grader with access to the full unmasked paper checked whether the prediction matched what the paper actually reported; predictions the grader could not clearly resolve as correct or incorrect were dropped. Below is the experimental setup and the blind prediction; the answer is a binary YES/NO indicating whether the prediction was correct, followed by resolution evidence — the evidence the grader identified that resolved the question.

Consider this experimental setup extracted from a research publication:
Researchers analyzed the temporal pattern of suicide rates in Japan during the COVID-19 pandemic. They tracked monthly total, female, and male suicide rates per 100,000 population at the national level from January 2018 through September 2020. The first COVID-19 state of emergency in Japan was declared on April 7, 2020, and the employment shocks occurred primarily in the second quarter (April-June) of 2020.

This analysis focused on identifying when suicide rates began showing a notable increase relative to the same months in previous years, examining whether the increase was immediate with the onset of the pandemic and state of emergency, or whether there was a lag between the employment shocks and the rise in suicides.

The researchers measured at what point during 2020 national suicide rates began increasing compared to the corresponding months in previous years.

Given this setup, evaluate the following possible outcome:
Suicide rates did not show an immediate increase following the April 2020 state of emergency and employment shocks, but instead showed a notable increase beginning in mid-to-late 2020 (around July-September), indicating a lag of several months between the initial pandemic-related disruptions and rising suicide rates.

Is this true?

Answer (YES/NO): YES